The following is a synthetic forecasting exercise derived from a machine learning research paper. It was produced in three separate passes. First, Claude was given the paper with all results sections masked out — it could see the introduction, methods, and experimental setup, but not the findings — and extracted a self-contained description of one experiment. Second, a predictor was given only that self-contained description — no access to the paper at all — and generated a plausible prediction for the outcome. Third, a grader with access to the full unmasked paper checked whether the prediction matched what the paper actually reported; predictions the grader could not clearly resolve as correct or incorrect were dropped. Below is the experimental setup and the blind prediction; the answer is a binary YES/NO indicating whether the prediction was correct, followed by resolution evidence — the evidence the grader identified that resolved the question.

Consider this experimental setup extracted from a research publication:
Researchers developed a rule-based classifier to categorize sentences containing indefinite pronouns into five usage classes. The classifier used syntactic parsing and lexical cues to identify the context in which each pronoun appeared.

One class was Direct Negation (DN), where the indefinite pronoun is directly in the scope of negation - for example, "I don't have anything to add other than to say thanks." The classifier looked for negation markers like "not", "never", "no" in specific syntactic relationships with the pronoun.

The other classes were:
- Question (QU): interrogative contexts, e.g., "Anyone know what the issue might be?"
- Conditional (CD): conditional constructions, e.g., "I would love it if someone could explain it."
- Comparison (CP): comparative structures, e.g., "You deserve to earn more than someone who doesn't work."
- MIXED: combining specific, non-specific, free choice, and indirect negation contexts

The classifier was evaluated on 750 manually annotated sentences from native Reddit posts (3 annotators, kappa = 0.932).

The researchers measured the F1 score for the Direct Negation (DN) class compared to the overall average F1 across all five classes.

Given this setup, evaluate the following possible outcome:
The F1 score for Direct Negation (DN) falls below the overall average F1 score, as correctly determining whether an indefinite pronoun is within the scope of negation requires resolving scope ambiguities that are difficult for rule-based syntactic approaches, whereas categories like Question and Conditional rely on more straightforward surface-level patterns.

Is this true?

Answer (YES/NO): YES